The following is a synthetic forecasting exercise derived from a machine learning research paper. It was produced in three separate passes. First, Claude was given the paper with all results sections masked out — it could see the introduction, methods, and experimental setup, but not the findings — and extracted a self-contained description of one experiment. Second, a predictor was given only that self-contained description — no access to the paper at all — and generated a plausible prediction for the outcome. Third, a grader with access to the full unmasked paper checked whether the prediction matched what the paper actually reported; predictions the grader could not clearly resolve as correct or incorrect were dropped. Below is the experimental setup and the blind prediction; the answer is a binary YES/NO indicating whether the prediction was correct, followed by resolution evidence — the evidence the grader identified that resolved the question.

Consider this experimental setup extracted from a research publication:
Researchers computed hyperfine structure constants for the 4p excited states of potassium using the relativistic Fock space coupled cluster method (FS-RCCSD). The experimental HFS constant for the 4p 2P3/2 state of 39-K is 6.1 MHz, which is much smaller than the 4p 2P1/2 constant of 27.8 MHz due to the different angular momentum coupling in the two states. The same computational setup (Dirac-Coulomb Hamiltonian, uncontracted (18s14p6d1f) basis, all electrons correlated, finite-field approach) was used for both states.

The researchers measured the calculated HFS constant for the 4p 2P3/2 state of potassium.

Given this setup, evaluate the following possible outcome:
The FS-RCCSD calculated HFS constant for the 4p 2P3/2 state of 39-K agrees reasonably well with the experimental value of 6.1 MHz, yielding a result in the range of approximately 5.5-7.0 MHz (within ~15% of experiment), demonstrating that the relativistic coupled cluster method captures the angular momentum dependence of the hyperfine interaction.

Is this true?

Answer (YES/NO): YES